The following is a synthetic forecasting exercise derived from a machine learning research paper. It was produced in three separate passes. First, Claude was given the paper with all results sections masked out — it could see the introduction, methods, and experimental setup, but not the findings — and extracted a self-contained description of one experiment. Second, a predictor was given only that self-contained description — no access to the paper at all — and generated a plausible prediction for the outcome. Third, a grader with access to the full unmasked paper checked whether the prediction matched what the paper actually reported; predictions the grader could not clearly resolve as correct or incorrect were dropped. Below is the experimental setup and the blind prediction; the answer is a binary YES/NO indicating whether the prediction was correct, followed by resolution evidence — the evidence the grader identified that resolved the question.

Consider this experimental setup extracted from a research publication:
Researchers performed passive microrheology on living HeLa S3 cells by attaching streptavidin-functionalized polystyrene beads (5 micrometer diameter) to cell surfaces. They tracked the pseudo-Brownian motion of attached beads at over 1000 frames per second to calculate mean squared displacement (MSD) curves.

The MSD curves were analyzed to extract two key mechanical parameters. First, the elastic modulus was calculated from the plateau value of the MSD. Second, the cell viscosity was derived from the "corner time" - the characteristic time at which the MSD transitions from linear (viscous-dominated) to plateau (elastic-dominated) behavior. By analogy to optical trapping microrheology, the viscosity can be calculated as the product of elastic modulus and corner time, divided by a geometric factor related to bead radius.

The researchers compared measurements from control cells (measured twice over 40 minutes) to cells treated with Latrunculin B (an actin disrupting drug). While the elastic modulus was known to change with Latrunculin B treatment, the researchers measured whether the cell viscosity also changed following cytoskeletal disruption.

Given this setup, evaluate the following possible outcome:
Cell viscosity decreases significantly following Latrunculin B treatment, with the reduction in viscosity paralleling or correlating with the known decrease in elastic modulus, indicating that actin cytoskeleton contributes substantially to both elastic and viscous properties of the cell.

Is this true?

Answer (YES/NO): NO